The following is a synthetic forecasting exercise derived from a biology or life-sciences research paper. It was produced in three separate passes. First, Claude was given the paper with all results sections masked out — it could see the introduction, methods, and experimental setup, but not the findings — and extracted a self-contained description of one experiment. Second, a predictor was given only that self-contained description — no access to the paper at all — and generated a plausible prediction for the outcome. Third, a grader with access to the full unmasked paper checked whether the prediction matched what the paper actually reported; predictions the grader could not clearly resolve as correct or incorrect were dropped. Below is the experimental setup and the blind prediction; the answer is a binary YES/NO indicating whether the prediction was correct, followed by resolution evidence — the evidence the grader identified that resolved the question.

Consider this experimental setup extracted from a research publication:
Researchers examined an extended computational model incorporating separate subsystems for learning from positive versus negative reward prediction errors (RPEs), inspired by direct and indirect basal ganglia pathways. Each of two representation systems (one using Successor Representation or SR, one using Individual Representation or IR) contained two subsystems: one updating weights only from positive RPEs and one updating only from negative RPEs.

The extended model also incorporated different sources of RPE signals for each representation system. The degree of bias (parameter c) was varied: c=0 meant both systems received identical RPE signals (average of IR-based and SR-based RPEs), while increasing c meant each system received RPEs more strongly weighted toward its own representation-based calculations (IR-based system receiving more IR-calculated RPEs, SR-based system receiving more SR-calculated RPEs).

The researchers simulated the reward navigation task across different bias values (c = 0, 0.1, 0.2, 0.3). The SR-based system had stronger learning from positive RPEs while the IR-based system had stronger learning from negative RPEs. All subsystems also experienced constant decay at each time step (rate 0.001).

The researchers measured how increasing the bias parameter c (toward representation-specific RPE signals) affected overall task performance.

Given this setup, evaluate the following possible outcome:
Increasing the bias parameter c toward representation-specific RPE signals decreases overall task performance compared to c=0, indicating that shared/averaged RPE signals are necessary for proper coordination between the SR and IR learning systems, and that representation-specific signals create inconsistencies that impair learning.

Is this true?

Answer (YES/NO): YES